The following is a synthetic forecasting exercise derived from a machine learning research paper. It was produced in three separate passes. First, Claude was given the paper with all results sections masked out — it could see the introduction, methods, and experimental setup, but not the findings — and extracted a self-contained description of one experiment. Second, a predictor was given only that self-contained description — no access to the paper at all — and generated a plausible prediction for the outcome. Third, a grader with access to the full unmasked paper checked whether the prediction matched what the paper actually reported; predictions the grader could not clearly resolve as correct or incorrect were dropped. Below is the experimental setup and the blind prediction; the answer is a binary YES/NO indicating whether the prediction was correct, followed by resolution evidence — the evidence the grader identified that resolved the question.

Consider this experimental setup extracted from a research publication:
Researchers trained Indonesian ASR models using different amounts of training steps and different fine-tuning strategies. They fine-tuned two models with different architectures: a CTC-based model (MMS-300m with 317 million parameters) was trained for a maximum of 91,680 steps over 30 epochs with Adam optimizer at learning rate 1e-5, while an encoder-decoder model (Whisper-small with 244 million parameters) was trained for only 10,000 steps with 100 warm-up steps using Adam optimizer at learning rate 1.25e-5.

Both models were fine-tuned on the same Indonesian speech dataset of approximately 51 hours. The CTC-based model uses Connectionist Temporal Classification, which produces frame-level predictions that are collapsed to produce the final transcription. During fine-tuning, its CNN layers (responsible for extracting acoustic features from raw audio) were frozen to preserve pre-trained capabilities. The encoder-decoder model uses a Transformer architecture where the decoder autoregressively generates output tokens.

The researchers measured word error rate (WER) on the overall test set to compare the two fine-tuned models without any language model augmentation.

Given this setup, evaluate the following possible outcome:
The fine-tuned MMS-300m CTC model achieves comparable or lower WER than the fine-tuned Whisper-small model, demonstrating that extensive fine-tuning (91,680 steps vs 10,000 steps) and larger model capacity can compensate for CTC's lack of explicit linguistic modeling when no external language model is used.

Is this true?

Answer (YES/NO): NO